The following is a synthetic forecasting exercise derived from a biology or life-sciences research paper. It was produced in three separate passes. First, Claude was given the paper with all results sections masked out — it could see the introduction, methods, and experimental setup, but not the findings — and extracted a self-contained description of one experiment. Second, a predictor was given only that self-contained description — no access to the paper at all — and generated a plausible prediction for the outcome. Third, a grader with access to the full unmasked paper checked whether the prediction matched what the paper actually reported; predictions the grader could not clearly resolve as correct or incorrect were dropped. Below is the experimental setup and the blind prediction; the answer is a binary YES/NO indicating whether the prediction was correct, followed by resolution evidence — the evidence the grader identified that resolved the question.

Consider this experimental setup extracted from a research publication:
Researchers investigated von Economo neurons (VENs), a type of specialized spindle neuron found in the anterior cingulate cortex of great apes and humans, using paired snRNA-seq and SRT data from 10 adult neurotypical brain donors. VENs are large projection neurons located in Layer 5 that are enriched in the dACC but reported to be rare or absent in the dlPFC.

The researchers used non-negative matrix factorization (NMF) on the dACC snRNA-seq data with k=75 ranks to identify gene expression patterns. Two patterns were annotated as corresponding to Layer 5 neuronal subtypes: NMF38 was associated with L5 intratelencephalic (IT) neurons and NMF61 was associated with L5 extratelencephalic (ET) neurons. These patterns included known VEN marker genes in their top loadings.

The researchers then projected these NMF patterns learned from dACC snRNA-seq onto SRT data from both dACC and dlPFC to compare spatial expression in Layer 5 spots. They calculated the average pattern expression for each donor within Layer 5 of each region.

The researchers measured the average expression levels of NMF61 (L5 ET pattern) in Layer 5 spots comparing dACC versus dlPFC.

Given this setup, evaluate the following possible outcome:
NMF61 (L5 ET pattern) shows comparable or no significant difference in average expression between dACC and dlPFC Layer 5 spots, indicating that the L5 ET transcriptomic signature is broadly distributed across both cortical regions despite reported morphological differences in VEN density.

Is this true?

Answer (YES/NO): NO